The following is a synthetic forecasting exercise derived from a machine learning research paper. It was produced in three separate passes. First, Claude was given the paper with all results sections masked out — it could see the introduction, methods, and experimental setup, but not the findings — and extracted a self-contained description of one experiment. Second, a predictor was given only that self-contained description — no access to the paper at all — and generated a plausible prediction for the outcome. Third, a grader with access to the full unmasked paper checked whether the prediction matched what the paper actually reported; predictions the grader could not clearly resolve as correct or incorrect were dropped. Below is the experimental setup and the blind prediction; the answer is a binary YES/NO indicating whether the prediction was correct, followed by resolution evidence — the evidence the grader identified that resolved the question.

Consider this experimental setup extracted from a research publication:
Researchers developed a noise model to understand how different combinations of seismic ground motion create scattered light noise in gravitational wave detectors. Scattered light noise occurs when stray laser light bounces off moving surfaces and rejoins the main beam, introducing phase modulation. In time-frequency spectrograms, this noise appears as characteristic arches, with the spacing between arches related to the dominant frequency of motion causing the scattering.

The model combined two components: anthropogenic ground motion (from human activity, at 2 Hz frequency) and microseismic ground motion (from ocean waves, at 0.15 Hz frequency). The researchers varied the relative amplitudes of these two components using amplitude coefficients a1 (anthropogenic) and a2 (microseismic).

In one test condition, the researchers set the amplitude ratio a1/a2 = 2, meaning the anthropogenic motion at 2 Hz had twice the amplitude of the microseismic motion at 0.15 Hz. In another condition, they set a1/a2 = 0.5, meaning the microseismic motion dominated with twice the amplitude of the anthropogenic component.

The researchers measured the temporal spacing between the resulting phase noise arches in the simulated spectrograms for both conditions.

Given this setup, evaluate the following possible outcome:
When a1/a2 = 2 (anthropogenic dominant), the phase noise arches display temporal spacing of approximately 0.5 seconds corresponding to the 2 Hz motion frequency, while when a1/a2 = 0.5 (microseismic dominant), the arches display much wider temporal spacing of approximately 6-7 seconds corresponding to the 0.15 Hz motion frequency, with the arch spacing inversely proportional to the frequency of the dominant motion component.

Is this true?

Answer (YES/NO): NO